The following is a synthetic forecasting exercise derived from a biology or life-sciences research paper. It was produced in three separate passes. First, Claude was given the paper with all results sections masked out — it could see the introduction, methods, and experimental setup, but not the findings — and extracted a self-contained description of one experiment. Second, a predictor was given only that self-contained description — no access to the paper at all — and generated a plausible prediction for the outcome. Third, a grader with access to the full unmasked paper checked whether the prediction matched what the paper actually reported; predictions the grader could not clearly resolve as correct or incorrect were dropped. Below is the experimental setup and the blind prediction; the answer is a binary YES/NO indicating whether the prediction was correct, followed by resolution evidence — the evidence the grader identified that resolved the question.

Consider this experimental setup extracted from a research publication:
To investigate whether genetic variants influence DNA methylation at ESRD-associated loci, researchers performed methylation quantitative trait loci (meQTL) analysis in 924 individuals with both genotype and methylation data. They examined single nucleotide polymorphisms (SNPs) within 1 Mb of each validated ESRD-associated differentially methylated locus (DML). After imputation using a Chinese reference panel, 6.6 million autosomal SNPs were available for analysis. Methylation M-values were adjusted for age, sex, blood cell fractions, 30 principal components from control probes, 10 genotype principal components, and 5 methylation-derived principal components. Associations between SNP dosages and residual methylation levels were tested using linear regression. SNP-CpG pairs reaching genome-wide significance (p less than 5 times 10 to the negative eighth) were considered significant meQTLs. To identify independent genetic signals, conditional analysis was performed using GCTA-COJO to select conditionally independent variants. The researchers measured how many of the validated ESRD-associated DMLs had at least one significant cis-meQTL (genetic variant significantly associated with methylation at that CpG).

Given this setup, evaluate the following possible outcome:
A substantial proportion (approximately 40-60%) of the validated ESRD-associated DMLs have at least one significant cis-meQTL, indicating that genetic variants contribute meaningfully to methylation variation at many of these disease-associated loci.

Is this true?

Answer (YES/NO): YES